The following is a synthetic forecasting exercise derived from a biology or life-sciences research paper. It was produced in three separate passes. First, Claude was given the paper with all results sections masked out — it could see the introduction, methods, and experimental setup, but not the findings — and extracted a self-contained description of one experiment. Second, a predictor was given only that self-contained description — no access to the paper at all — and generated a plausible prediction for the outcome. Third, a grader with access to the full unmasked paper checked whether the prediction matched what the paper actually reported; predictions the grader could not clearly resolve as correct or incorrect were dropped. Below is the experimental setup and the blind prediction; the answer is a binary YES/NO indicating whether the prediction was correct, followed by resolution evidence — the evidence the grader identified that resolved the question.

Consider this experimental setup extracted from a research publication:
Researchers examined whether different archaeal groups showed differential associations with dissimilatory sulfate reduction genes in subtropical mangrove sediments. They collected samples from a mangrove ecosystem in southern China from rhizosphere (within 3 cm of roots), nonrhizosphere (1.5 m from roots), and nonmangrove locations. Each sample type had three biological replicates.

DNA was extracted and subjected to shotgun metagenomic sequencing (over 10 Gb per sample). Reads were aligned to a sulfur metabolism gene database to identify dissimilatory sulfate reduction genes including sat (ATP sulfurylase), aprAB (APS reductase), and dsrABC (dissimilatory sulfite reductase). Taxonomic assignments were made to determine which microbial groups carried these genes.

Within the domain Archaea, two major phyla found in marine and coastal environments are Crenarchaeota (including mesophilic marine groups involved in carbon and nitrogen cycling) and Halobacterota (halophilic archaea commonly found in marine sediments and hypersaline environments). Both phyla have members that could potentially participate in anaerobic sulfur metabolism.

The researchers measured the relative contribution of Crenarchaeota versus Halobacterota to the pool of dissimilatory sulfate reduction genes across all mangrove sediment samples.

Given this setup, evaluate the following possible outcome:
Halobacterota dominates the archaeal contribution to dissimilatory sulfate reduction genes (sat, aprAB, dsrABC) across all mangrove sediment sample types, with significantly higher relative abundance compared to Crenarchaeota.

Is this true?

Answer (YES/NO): NO